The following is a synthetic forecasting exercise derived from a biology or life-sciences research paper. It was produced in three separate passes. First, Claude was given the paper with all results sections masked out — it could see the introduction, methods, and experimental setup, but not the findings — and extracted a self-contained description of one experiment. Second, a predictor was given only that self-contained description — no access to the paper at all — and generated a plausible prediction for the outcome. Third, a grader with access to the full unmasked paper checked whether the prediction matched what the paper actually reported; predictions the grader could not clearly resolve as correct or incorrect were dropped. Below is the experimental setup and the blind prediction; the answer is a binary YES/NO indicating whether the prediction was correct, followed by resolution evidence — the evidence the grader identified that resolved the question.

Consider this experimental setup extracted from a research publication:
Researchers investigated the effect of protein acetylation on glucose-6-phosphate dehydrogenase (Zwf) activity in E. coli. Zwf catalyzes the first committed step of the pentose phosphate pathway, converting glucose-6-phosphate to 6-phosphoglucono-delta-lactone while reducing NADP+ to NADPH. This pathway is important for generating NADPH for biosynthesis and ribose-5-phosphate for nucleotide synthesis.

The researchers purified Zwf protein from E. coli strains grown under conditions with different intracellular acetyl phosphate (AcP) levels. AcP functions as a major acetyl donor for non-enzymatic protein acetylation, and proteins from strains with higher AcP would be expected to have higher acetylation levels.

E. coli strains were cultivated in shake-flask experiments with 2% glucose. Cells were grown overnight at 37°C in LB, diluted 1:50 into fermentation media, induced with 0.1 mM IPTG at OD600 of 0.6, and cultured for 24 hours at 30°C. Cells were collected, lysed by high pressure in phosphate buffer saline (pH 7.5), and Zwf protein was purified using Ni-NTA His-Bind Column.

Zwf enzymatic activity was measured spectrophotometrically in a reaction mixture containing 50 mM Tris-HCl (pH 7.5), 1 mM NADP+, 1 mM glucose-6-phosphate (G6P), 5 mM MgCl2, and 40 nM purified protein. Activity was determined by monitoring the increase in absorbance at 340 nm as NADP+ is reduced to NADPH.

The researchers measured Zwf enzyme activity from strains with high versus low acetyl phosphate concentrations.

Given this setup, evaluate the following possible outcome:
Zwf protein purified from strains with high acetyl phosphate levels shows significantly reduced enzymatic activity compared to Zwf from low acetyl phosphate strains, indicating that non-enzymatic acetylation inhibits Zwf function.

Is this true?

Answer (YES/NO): YES